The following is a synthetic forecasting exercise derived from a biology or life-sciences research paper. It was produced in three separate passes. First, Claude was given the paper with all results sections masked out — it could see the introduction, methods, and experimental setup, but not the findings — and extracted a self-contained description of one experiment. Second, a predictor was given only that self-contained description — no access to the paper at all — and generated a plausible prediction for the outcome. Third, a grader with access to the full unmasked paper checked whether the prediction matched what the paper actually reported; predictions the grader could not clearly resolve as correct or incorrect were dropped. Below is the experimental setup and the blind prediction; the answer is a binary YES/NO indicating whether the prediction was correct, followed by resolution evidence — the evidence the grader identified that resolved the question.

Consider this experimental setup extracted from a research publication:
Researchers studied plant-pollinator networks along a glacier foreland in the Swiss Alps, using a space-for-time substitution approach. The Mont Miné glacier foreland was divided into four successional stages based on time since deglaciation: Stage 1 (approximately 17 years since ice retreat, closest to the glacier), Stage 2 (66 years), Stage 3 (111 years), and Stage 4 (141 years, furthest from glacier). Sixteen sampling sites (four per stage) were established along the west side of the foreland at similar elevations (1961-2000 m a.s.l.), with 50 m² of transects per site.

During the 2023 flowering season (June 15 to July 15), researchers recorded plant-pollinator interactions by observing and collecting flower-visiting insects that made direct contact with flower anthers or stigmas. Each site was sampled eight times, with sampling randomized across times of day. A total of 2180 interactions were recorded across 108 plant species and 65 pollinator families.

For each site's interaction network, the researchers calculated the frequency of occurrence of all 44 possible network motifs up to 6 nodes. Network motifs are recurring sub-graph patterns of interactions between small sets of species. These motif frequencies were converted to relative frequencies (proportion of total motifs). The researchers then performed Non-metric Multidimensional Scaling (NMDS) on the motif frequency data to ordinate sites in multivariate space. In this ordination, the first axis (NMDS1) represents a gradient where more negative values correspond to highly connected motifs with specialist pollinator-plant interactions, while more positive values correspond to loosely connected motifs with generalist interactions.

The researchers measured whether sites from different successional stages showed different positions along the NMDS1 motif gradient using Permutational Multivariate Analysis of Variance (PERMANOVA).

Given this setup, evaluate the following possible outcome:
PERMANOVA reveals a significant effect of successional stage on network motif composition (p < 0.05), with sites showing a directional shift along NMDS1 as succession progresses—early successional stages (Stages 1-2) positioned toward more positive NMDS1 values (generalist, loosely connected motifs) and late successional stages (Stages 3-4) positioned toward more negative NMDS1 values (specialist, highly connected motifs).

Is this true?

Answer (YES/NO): NO